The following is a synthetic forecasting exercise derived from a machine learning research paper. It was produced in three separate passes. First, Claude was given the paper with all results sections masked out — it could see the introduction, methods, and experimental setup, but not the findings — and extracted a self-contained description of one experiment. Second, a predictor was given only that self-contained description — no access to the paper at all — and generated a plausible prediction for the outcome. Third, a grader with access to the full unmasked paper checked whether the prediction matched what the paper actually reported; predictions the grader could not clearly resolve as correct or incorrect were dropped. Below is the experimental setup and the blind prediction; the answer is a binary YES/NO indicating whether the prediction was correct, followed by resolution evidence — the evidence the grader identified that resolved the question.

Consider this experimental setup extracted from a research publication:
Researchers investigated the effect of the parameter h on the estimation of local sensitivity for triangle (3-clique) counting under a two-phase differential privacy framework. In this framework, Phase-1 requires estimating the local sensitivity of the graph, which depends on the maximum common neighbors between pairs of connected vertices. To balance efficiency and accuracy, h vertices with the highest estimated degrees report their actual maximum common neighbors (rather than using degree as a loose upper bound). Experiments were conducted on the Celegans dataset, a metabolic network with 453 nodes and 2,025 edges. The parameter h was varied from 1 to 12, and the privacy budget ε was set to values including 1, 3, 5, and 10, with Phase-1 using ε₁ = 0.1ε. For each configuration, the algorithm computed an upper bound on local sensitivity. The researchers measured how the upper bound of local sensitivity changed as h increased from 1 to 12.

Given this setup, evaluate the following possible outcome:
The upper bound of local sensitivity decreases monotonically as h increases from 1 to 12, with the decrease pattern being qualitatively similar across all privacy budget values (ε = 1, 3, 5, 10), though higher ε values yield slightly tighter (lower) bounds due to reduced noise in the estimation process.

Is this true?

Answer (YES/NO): NO